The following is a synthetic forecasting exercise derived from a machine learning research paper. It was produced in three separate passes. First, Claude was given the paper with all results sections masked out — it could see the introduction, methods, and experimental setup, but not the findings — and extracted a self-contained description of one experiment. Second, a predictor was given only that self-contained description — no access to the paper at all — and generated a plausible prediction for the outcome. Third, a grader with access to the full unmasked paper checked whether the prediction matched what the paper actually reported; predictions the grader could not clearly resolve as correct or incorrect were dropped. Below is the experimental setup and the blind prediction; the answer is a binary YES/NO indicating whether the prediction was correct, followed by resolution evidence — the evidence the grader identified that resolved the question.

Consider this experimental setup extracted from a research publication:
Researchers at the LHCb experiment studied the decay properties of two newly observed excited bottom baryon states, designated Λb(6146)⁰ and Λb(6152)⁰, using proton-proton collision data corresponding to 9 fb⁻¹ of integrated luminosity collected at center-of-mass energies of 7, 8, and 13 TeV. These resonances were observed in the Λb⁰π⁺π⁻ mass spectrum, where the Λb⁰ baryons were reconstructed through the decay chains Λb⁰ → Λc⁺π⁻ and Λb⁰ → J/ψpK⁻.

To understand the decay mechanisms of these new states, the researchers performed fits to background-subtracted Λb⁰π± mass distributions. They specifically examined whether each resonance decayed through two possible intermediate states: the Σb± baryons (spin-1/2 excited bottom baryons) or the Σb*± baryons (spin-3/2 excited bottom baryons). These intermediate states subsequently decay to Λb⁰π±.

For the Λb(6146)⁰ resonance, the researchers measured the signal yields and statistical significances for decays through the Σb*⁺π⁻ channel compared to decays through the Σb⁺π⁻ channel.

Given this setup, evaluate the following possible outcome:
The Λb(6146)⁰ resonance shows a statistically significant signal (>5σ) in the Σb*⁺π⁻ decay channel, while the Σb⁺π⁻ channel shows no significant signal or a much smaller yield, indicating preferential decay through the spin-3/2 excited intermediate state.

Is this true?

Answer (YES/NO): YES